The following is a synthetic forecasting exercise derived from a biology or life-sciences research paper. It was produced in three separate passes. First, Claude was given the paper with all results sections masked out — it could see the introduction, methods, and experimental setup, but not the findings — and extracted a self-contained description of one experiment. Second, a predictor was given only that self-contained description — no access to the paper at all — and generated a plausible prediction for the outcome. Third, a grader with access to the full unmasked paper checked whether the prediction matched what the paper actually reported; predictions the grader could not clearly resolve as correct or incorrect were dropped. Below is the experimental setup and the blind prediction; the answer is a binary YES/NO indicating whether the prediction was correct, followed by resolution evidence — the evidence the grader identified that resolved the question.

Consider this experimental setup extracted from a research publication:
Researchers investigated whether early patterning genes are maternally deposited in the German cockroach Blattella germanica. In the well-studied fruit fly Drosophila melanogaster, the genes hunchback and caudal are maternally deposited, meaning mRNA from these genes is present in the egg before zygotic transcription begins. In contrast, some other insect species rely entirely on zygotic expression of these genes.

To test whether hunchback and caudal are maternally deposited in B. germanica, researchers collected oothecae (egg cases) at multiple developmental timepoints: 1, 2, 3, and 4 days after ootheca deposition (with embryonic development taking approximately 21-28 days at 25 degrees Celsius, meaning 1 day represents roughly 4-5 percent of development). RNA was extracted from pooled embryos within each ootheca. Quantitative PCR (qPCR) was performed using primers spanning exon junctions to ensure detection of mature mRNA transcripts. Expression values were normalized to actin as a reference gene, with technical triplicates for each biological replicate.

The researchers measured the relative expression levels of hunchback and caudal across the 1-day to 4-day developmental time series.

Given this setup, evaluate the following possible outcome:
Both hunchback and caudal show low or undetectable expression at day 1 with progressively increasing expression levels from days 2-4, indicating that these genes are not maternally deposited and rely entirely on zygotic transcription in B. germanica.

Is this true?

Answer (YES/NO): NO